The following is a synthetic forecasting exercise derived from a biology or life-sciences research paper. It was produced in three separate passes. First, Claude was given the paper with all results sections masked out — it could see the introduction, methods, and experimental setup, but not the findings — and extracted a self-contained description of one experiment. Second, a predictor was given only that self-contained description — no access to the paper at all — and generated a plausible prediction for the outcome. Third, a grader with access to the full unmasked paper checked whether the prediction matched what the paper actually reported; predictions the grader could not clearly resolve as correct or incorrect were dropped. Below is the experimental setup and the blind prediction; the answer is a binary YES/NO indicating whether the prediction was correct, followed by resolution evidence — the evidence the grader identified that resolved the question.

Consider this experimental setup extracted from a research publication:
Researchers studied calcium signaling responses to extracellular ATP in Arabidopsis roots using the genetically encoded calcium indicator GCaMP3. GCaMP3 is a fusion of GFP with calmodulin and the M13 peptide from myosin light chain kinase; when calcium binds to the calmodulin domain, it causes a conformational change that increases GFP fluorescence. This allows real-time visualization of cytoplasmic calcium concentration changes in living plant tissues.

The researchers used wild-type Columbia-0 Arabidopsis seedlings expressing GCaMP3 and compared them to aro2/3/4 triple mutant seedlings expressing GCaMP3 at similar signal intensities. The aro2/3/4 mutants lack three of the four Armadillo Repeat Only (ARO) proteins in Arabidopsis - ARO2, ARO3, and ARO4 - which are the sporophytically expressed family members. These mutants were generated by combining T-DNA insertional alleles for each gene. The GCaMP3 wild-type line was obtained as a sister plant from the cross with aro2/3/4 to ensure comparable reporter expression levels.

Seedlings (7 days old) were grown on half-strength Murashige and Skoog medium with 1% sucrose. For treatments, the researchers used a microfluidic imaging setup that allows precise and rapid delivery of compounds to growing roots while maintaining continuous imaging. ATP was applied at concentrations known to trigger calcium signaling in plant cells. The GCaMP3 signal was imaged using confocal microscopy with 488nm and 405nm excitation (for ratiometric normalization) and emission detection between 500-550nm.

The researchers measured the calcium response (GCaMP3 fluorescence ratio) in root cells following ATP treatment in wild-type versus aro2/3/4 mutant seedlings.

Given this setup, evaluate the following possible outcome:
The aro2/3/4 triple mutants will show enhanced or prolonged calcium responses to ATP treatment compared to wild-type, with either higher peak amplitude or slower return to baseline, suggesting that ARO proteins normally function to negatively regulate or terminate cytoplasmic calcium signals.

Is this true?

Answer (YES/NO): NO